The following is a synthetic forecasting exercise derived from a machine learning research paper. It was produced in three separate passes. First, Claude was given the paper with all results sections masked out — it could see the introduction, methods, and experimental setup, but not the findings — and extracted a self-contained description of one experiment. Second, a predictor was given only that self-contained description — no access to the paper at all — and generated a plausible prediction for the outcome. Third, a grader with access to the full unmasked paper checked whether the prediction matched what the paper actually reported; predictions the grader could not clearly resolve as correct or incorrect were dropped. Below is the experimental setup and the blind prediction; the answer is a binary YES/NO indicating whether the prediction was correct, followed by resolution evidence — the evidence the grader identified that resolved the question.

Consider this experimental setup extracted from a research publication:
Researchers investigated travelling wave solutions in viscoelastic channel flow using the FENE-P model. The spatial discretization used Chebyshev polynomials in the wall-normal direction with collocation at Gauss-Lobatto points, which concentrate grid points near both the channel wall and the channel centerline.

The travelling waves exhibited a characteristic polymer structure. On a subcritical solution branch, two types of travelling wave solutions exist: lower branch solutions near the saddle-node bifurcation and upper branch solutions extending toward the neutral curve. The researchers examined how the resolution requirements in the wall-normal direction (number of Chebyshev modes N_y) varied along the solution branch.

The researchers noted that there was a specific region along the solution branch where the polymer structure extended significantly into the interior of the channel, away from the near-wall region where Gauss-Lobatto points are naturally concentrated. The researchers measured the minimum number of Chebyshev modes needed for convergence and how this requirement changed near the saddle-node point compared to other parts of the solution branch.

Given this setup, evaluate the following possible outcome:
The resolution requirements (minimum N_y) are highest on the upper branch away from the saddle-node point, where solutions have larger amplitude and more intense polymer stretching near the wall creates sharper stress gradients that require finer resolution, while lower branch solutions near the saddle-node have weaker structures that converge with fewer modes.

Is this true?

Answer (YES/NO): NO